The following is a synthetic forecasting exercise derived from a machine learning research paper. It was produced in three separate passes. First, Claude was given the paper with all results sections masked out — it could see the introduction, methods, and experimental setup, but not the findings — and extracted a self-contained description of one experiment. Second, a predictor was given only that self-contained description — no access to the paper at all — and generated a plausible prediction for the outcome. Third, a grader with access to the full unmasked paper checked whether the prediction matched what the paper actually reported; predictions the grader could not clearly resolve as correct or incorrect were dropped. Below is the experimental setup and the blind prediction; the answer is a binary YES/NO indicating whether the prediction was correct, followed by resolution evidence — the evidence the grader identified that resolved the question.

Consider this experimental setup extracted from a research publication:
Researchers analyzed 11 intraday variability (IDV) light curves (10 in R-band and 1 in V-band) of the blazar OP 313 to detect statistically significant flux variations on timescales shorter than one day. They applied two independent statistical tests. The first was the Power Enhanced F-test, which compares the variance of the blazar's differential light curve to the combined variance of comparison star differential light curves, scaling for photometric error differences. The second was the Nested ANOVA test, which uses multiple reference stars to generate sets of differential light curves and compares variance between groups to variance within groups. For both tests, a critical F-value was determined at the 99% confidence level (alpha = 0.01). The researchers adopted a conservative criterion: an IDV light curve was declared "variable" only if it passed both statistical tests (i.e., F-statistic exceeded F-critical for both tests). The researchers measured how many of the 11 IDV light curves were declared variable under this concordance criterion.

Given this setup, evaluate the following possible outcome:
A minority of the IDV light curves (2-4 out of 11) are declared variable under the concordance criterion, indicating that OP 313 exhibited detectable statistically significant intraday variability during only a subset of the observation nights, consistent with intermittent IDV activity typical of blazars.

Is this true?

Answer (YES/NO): NO